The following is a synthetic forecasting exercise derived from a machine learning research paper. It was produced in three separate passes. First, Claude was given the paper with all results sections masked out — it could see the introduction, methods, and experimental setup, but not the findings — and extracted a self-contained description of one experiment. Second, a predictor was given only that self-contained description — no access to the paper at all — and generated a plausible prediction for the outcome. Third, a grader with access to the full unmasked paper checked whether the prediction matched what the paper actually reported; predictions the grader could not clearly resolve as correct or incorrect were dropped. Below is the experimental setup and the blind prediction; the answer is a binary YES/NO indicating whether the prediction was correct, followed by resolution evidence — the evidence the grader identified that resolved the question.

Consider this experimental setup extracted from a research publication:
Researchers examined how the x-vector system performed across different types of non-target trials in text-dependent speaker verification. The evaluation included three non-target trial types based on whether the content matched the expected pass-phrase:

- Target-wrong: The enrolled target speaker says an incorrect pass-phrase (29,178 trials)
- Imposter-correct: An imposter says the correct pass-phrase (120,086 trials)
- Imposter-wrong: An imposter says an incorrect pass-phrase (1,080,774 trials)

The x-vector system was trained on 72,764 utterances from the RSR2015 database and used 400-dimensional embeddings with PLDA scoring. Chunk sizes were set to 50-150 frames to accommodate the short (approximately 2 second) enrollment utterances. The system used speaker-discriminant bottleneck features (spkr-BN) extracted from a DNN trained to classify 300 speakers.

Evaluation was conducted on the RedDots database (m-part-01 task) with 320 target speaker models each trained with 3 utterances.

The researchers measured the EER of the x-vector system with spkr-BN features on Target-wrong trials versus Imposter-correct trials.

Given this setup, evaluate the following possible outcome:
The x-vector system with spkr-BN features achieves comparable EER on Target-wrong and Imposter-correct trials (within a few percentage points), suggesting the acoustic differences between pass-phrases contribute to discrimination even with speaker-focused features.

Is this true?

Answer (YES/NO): YES